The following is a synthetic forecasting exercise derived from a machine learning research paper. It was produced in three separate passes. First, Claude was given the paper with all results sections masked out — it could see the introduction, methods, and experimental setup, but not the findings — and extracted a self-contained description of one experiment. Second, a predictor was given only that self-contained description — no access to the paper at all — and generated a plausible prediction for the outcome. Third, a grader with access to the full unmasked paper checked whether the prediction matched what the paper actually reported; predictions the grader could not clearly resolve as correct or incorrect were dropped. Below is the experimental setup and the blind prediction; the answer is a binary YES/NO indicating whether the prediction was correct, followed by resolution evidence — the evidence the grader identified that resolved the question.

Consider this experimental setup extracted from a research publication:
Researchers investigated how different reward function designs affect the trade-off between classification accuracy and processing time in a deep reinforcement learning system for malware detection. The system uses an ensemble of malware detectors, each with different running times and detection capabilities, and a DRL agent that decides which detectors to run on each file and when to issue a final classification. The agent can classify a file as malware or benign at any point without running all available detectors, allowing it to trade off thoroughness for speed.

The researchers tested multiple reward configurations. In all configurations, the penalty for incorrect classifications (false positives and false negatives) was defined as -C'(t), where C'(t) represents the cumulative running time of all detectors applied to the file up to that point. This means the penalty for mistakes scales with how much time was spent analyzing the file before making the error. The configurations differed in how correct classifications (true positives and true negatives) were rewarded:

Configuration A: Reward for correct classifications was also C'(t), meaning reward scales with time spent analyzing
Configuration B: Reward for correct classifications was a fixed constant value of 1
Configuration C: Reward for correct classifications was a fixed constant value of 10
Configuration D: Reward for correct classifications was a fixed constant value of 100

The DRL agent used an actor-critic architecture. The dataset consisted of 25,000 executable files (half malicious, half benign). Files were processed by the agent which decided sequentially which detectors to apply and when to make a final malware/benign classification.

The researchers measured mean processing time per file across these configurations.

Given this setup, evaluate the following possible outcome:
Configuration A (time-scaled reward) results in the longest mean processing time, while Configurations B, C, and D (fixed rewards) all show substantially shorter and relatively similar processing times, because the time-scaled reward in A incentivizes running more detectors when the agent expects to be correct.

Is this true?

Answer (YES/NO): NO